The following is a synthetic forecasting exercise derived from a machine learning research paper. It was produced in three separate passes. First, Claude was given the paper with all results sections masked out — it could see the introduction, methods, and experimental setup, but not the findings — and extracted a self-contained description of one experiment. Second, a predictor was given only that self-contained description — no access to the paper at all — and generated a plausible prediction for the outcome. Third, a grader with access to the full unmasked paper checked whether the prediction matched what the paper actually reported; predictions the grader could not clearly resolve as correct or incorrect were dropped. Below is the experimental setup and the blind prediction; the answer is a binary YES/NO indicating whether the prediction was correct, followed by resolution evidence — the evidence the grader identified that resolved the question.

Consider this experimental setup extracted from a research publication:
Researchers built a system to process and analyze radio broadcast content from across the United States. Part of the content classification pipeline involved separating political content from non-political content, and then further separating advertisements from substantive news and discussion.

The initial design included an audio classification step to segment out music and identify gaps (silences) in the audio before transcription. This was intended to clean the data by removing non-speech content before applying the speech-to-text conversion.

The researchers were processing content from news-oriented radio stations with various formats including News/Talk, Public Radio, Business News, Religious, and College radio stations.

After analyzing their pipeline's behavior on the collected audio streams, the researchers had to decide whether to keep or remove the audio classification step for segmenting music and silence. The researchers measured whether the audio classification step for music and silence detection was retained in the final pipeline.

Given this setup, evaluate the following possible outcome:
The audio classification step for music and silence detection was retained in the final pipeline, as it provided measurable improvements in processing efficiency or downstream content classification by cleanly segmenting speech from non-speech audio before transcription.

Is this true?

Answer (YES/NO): NO